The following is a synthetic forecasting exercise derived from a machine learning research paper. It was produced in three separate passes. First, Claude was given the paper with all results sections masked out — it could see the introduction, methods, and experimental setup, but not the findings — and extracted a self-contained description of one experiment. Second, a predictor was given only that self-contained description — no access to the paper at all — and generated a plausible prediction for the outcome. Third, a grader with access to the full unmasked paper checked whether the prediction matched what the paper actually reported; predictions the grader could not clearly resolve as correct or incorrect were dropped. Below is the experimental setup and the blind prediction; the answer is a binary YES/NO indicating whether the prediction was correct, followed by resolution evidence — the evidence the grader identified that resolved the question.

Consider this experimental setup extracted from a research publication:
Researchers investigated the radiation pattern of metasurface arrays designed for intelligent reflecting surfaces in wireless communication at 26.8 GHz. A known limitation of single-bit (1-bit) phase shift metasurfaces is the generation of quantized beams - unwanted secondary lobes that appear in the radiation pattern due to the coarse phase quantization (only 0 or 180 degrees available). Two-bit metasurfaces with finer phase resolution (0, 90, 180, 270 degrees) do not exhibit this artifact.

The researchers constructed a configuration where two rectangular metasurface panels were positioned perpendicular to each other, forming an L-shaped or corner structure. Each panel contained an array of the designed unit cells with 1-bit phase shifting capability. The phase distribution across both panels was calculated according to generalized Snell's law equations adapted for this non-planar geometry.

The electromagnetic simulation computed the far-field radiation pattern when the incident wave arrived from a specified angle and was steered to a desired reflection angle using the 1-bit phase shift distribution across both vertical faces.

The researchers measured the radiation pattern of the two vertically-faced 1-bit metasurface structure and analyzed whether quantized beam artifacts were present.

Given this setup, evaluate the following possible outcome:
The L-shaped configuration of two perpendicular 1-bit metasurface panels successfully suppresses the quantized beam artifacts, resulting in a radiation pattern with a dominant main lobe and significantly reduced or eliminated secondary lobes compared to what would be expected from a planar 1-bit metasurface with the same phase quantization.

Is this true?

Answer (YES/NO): YES